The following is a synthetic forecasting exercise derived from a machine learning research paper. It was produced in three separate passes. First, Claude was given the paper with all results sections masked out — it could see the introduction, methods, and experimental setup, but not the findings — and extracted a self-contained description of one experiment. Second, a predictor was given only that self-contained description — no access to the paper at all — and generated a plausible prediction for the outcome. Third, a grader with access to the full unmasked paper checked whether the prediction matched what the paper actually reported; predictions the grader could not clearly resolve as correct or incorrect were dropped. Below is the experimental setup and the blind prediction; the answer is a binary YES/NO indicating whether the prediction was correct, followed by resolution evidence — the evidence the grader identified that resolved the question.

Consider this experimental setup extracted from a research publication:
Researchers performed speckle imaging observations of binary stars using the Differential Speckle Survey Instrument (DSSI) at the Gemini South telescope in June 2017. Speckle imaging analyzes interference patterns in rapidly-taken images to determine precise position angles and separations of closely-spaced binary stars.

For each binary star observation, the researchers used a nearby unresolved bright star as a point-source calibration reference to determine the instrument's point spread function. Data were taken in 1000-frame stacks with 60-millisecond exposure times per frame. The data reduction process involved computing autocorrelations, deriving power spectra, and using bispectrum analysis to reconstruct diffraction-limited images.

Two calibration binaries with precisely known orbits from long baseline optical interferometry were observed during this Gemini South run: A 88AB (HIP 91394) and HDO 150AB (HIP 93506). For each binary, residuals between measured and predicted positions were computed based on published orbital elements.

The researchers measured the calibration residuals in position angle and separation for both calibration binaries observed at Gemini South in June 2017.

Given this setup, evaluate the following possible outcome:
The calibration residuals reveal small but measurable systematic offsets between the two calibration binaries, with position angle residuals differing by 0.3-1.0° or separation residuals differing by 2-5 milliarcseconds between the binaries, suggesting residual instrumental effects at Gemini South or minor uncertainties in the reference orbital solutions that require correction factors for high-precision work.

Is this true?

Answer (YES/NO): NO